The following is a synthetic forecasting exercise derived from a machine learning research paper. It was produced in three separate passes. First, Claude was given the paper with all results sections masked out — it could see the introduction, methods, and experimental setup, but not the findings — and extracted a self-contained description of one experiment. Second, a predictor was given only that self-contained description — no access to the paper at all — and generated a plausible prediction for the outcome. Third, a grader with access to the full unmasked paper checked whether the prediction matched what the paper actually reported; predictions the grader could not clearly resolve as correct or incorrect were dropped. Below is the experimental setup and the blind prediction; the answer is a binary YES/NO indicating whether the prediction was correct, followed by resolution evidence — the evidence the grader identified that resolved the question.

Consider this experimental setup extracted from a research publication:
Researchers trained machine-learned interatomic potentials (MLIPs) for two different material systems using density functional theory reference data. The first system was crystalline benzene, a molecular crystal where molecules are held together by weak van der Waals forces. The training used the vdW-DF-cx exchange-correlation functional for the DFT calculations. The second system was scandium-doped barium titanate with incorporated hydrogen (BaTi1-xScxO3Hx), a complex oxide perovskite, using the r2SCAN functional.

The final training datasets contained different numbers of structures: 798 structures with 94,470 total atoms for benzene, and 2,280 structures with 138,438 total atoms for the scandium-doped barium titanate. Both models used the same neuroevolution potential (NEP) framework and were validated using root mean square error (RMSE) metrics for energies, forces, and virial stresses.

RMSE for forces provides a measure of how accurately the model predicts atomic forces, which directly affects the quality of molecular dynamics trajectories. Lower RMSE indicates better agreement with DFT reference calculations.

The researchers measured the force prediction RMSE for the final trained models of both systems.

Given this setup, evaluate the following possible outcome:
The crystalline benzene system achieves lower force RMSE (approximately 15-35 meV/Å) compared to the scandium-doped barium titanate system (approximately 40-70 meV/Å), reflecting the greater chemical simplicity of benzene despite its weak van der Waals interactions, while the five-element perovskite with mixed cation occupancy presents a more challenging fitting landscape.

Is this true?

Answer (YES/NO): NO